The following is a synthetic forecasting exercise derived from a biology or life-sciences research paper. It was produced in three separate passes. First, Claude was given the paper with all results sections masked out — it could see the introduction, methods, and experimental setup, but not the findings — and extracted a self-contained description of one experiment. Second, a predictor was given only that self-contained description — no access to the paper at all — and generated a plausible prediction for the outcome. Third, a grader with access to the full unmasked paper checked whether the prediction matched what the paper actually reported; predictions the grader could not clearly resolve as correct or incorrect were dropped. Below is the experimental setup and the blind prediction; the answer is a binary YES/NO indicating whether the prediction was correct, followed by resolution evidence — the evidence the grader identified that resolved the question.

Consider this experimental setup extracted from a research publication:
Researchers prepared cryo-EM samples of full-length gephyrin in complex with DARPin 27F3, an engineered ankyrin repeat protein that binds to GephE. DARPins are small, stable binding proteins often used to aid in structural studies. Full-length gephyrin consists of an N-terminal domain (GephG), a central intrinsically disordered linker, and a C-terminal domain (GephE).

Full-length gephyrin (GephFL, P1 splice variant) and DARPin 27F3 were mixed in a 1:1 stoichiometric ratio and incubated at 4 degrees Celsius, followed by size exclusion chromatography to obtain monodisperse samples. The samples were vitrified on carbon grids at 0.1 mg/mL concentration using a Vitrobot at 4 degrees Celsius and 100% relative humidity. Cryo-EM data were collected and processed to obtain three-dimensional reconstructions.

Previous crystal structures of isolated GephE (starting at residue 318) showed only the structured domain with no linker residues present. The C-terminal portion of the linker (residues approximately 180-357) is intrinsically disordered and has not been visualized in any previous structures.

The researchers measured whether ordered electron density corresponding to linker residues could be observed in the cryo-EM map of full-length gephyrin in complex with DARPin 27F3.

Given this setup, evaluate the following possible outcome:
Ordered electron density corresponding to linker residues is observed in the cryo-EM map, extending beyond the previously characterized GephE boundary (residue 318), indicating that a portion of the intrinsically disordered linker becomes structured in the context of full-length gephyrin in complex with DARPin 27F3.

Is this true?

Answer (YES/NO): YES